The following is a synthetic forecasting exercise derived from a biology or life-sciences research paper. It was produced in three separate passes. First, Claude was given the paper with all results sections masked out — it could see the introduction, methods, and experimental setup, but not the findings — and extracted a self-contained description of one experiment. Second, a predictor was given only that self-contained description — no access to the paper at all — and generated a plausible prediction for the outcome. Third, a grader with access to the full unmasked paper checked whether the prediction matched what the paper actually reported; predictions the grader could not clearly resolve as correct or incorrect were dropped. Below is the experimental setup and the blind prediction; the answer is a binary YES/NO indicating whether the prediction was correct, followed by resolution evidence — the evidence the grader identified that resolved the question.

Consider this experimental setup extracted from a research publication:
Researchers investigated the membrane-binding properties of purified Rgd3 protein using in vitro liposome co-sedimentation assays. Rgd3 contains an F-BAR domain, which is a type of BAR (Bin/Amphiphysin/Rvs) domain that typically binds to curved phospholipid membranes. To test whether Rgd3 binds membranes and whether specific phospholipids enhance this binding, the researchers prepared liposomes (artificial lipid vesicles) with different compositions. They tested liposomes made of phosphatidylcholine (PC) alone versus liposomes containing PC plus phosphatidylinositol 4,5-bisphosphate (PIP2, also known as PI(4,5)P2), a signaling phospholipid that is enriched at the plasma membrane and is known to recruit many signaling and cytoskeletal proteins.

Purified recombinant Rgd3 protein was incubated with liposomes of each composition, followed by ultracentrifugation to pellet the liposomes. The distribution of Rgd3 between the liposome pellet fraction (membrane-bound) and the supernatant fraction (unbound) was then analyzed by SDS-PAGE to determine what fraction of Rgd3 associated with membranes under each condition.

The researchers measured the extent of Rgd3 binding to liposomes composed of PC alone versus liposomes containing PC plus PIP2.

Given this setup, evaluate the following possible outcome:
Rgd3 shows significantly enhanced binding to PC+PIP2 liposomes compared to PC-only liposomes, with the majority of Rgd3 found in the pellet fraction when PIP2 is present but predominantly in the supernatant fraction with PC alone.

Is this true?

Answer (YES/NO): YES